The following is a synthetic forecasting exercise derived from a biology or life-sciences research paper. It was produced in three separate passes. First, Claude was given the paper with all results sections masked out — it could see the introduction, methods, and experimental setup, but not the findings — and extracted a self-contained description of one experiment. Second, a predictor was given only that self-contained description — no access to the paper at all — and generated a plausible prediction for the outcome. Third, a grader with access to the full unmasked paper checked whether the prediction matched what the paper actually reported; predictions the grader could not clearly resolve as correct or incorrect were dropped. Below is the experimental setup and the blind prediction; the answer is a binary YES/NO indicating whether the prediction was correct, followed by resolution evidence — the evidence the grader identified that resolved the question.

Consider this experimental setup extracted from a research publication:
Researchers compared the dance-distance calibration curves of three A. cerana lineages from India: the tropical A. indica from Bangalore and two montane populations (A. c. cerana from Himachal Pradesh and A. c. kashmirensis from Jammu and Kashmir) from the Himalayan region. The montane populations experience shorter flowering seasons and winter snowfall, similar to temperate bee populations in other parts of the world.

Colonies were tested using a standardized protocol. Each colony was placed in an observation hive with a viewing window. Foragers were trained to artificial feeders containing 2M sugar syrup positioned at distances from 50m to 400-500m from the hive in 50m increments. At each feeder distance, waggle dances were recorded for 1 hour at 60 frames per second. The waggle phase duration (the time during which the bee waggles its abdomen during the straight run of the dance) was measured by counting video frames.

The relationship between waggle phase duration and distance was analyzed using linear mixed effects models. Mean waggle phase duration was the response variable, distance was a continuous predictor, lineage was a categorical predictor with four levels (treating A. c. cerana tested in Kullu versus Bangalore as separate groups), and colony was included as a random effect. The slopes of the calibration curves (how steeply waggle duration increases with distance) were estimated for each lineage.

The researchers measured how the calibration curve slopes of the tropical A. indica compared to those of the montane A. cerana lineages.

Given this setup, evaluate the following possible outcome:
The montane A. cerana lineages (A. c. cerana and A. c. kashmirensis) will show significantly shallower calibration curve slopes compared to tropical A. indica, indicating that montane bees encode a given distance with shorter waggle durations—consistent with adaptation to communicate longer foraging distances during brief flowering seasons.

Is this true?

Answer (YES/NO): YES